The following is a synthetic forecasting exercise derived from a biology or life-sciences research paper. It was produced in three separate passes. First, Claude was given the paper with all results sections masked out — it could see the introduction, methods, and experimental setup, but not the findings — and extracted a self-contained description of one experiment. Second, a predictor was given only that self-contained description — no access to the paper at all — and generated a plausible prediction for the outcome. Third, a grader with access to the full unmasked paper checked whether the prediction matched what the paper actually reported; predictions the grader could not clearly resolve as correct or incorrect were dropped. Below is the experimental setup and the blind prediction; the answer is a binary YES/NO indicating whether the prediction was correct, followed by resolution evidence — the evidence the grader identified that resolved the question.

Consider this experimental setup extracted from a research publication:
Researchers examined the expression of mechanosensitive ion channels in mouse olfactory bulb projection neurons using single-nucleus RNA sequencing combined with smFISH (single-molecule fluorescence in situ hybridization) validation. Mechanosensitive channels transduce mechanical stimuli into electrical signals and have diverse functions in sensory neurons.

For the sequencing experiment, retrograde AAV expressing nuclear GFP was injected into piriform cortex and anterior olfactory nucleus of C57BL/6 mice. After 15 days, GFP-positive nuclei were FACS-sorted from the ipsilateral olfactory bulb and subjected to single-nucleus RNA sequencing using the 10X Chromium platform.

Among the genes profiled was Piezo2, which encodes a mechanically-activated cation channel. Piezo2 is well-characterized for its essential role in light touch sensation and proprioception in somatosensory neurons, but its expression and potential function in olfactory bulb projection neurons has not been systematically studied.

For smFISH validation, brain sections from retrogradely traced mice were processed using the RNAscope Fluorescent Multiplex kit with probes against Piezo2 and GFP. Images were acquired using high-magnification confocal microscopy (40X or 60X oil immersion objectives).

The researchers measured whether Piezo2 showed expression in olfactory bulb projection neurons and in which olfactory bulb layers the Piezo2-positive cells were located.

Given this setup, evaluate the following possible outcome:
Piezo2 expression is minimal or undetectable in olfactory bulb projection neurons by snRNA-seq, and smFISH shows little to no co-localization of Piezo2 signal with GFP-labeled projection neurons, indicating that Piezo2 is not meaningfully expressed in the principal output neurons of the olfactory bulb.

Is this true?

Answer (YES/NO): NO